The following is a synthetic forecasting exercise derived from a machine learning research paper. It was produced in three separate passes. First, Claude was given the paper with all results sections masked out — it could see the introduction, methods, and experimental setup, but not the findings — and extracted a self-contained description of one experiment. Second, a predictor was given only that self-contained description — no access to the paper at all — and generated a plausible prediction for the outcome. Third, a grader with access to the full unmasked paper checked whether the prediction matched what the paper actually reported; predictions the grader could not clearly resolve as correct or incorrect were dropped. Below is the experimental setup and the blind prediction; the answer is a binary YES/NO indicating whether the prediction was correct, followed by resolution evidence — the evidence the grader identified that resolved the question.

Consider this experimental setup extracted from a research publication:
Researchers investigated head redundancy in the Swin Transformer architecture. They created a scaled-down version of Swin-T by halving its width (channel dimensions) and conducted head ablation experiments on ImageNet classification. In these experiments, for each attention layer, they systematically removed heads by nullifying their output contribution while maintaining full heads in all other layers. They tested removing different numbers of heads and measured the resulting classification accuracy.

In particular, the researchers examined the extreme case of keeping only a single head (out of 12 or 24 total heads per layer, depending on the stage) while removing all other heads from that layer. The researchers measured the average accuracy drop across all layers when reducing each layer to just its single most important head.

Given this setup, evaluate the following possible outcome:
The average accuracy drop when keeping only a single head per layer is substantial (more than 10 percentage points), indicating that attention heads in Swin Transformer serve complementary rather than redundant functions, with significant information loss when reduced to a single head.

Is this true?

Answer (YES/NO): NO